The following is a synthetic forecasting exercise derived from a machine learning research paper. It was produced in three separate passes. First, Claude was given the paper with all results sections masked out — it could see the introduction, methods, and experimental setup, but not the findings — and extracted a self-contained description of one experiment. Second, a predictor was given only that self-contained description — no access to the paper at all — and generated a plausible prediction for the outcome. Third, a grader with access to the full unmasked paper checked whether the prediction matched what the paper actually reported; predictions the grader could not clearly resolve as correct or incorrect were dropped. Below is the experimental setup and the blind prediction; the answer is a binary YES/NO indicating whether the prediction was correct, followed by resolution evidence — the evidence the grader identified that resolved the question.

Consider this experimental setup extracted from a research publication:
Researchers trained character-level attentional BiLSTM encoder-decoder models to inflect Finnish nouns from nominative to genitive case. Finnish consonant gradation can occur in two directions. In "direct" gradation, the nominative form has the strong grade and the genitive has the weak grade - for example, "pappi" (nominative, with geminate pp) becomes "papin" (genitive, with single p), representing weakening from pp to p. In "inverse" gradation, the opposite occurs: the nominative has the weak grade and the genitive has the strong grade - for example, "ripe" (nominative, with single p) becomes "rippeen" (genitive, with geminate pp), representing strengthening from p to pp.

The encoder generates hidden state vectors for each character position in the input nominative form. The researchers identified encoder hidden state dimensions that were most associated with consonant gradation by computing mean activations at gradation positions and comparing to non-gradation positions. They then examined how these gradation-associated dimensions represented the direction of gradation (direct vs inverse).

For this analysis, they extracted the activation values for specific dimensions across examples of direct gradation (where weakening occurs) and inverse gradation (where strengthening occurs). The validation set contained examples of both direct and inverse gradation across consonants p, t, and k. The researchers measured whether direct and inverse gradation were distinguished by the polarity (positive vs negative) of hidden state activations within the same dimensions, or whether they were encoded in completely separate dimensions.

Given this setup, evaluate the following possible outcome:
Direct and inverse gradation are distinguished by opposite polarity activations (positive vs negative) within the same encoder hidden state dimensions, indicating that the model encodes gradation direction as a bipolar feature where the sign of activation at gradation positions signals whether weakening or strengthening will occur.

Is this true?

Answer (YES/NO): YES